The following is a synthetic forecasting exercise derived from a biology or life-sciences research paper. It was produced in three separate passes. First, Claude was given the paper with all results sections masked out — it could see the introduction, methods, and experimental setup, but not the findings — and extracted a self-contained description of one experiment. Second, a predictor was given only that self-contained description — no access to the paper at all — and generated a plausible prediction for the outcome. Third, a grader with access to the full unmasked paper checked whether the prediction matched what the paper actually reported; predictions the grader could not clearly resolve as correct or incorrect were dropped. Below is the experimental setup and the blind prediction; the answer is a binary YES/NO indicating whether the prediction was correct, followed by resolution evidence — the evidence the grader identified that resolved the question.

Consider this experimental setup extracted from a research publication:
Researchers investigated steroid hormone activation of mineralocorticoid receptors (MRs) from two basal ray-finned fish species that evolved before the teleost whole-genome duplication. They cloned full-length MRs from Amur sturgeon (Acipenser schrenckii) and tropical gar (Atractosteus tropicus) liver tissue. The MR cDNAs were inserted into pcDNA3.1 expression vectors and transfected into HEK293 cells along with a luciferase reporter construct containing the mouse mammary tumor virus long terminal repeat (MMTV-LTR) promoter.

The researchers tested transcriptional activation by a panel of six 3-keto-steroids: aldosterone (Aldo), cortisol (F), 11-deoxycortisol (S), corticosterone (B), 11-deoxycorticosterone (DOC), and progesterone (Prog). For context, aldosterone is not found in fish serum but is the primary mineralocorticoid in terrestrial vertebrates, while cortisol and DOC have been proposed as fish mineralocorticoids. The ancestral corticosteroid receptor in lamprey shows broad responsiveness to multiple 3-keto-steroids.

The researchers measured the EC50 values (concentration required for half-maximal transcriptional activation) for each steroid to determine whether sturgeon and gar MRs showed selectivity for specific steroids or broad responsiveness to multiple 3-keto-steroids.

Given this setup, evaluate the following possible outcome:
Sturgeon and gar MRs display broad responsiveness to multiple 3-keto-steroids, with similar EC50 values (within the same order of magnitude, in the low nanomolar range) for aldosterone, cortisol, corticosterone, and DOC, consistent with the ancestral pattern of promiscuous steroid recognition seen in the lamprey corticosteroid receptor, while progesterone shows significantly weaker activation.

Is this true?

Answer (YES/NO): NO